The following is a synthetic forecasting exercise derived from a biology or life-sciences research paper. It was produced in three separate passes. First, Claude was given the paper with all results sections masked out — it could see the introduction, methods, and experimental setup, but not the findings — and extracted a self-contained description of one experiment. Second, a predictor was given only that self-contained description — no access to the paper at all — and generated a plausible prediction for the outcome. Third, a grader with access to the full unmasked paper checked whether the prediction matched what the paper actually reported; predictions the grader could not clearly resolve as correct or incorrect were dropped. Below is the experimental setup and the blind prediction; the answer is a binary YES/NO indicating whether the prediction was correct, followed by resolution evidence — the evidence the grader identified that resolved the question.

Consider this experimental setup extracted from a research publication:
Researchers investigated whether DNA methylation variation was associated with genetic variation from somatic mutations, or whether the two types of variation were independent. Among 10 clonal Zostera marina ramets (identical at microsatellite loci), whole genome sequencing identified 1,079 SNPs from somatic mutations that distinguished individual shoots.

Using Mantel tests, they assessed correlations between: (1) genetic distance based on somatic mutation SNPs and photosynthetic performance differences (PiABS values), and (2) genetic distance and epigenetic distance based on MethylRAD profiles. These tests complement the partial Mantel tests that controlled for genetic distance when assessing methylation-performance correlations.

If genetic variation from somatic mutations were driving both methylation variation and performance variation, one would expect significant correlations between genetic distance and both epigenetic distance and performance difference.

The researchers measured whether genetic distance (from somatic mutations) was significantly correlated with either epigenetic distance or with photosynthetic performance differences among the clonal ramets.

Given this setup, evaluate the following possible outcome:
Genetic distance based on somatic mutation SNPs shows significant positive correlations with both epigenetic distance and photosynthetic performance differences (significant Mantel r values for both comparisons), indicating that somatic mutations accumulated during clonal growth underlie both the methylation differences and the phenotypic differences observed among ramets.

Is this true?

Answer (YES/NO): NO